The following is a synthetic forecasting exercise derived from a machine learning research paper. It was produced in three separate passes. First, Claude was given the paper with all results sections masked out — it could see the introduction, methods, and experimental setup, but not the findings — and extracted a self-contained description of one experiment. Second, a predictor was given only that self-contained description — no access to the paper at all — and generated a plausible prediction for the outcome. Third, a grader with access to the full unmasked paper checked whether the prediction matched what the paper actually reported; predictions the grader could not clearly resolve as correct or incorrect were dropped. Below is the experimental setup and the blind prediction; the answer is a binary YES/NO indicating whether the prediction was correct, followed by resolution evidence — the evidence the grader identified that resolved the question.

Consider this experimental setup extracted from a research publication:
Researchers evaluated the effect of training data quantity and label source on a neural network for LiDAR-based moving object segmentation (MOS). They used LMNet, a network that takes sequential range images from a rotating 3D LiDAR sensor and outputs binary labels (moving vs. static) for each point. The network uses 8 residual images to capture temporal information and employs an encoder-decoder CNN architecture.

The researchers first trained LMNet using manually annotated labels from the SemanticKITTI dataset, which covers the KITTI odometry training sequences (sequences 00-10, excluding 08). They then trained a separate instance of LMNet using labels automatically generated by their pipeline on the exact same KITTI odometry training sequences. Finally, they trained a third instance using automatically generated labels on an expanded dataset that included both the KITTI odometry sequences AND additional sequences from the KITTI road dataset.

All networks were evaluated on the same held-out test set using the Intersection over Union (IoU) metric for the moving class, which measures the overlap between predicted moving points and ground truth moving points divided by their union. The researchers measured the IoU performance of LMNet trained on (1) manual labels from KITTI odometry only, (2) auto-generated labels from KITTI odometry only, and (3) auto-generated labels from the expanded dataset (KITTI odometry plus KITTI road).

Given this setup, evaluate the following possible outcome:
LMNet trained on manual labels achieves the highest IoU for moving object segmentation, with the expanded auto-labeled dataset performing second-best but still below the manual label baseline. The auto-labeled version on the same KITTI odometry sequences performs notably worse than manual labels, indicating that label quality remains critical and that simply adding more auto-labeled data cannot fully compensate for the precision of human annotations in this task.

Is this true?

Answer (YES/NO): NO